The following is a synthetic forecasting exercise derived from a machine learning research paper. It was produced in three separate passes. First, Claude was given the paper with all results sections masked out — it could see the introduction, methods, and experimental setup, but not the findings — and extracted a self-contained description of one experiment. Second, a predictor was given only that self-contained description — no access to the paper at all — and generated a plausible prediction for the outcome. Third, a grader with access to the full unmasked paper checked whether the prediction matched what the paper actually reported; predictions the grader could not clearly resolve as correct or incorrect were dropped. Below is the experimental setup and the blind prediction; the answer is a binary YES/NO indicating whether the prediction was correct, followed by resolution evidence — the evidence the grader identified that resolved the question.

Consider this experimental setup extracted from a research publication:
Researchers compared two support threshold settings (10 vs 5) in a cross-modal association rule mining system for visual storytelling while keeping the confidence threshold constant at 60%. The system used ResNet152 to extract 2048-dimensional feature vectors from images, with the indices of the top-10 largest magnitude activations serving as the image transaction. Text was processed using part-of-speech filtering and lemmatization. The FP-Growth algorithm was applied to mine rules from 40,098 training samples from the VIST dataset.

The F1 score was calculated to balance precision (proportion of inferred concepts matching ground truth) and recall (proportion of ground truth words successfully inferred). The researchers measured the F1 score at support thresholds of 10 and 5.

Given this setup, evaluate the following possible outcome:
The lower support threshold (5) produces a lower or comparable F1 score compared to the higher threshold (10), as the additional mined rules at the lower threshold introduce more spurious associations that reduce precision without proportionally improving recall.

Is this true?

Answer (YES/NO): YES